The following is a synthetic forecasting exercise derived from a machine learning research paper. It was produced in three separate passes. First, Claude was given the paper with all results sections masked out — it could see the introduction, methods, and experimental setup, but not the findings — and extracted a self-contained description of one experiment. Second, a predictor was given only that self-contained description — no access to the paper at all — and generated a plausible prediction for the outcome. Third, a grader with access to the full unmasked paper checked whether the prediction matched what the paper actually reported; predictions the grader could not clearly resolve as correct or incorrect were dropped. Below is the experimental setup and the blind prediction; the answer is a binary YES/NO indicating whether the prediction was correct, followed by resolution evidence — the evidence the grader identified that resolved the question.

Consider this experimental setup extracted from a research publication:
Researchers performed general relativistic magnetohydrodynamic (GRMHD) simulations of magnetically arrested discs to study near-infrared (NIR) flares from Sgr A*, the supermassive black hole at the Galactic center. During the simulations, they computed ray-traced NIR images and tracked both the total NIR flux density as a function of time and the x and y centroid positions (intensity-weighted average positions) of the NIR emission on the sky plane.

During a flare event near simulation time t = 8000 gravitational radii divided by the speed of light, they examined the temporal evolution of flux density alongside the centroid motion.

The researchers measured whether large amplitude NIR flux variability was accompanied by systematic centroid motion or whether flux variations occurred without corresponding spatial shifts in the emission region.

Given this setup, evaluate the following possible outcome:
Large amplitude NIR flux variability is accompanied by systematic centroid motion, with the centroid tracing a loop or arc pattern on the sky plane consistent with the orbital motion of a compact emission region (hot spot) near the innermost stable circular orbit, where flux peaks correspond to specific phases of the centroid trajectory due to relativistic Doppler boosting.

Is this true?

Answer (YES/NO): NO